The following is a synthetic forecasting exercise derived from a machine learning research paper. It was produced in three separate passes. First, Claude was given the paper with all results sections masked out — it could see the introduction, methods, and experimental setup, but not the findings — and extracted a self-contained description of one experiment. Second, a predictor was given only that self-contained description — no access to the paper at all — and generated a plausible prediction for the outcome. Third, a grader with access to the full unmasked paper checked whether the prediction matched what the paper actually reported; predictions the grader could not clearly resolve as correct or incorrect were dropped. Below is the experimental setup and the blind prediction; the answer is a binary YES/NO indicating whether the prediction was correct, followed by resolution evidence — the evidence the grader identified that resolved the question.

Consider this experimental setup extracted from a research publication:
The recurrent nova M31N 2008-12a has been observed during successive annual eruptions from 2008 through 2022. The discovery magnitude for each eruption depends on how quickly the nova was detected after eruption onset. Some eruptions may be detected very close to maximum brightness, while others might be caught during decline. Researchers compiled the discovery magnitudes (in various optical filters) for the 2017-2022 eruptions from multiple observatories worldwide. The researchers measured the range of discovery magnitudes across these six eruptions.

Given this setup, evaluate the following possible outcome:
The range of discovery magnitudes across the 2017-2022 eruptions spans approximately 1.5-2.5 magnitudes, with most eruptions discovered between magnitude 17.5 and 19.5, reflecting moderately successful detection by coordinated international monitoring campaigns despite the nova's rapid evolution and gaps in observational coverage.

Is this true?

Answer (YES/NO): NO